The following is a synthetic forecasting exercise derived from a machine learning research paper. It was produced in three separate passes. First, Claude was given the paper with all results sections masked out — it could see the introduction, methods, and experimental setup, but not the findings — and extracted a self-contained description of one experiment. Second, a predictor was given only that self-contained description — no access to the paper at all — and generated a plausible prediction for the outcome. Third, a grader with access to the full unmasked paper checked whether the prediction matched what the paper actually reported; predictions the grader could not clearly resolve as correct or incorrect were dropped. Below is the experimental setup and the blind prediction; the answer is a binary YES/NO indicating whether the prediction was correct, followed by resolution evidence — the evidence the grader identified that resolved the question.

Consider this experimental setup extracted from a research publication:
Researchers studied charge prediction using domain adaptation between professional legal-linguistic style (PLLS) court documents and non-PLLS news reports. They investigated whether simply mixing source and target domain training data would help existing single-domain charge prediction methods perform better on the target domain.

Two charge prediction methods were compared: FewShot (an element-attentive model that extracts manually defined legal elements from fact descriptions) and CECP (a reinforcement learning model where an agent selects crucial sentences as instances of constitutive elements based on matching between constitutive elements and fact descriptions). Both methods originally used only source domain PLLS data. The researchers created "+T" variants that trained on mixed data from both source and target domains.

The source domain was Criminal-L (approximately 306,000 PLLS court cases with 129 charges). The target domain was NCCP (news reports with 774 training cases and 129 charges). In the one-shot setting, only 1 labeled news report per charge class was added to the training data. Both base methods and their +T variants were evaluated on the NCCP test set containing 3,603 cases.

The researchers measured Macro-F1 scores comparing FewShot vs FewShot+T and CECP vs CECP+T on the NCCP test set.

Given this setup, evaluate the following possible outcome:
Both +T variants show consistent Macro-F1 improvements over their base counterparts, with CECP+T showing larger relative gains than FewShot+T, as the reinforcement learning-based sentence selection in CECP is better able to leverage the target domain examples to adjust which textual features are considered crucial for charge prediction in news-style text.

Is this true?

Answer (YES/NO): YES